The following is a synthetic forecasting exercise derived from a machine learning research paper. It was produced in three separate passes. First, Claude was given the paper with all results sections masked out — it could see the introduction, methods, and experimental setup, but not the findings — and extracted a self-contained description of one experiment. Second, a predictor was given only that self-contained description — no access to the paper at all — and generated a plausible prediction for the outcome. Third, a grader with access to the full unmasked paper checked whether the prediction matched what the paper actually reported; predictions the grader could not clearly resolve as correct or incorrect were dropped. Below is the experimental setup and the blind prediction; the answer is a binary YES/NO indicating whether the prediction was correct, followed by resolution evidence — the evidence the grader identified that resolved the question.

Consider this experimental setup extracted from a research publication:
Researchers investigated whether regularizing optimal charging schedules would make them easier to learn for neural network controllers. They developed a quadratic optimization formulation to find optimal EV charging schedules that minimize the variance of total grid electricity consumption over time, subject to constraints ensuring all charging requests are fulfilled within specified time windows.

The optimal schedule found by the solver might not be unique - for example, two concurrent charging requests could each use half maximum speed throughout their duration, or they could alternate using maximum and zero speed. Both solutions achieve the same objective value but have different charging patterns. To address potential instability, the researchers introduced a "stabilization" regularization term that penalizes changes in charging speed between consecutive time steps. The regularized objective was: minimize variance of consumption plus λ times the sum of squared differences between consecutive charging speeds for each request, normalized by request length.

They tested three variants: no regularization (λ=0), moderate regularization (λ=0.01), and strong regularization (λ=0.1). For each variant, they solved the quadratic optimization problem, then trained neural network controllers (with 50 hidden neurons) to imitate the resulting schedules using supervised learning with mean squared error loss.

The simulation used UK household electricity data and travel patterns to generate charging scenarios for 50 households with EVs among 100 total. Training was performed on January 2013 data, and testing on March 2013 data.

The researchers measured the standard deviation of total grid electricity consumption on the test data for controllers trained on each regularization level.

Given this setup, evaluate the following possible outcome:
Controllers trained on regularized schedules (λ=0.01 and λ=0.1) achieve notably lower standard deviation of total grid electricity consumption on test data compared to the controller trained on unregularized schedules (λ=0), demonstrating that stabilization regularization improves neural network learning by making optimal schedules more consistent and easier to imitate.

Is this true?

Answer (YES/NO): NO